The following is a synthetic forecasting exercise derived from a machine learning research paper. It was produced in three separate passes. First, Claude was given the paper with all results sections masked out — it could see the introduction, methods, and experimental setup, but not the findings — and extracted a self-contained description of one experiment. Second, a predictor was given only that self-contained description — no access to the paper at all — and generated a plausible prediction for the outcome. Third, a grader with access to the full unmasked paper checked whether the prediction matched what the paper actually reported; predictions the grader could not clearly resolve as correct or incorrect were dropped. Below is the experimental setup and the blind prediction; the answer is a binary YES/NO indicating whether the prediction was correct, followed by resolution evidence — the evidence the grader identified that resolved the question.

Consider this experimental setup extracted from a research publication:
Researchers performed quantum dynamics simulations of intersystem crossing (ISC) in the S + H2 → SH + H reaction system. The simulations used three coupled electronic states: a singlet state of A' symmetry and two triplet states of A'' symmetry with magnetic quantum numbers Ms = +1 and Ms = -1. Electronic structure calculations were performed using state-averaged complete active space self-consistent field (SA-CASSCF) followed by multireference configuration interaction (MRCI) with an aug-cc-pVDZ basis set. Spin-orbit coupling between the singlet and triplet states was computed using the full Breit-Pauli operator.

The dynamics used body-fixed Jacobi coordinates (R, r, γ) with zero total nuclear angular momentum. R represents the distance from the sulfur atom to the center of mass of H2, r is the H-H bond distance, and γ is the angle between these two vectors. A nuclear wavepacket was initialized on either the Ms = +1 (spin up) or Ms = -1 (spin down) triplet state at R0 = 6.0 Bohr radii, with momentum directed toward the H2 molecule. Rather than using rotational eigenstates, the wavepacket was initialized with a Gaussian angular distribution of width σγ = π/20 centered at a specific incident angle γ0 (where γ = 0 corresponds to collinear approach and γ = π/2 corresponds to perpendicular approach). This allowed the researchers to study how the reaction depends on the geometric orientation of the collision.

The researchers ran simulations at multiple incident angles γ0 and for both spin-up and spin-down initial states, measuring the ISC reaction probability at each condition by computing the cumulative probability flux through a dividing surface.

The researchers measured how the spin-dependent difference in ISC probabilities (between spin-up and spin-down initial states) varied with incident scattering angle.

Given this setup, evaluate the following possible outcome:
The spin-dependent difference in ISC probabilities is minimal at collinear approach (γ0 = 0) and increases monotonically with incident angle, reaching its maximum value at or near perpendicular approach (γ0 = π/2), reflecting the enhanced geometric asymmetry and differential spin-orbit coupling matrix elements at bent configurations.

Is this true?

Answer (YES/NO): NO